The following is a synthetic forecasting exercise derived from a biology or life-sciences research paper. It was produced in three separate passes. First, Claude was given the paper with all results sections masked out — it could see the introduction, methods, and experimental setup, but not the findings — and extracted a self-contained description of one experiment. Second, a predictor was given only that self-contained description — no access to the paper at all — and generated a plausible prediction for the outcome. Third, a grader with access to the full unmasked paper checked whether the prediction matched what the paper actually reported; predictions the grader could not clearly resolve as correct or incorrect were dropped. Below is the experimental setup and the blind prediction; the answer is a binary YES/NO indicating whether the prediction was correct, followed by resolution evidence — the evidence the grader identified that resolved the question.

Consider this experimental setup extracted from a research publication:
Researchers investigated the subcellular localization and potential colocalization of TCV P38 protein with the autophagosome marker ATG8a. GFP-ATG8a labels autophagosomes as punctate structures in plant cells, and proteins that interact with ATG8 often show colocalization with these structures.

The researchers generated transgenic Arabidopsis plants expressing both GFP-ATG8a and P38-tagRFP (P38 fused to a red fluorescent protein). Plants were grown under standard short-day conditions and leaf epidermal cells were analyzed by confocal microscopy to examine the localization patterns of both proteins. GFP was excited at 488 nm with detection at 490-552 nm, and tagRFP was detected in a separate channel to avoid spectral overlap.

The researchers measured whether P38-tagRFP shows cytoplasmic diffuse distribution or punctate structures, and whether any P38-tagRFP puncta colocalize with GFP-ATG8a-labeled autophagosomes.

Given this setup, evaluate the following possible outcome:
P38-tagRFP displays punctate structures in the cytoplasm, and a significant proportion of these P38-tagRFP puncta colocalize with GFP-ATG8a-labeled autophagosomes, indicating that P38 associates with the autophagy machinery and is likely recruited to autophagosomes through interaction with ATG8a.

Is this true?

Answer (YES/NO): NO